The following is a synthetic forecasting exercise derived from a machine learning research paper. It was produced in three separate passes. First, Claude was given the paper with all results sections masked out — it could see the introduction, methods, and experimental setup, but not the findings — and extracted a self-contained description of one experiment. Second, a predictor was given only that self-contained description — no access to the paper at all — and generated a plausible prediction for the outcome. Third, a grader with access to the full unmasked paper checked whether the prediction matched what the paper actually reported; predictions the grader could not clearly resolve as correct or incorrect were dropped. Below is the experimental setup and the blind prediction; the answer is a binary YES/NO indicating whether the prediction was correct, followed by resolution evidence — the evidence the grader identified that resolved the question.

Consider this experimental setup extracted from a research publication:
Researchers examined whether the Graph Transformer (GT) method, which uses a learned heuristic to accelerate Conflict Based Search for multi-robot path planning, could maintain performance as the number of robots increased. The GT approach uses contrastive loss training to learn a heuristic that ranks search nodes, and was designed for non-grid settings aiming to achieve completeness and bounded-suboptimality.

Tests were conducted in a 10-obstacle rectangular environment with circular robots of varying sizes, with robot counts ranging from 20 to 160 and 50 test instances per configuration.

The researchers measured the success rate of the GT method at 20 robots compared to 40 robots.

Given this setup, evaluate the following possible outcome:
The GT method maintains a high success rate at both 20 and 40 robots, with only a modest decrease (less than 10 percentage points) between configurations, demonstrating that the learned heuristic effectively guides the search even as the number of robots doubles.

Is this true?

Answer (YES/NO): NO